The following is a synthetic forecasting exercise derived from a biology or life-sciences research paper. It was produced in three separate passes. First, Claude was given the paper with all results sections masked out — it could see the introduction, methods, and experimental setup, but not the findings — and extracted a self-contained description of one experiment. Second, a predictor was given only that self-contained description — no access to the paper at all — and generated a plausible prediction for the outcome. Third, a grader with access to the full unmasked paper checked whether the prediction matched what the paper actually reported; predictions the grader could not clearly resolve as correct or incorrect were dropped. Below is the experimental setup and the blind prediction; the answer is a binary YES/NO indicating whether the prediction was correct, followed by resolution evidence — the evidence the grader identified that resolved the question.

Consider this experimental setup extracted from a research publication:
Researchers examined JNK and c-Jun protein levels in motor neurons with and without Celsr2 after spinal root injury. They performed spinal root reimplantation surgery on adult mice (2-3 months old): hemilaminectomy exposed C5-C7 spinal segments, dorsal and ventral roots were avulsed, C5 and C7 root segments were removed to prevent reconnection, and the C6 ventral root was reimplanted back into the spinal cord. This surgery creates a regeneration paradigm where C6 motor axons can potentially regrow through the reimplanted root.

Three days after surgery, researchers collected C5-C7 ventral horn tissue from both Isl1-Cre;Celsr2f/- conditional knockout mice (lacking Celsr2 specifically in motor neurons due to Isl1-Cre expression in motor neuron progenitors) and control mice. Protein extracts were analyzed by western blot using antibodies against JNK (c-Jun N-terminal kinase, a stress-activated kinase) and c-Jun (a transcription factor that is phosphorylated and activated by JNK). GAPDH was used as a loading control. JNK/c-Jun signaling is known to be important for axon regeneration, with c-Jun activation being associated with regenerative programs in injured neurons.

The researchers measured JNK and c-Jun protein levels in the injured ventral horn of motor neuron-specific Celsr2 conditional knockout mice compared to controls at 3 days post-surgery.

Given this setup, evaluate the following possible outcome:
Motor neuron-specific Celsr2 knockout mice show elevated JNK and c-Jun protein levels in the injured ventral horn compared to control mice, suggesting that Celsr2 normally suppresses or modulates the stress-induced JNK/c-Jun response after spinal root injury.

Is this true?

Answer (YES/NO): YES